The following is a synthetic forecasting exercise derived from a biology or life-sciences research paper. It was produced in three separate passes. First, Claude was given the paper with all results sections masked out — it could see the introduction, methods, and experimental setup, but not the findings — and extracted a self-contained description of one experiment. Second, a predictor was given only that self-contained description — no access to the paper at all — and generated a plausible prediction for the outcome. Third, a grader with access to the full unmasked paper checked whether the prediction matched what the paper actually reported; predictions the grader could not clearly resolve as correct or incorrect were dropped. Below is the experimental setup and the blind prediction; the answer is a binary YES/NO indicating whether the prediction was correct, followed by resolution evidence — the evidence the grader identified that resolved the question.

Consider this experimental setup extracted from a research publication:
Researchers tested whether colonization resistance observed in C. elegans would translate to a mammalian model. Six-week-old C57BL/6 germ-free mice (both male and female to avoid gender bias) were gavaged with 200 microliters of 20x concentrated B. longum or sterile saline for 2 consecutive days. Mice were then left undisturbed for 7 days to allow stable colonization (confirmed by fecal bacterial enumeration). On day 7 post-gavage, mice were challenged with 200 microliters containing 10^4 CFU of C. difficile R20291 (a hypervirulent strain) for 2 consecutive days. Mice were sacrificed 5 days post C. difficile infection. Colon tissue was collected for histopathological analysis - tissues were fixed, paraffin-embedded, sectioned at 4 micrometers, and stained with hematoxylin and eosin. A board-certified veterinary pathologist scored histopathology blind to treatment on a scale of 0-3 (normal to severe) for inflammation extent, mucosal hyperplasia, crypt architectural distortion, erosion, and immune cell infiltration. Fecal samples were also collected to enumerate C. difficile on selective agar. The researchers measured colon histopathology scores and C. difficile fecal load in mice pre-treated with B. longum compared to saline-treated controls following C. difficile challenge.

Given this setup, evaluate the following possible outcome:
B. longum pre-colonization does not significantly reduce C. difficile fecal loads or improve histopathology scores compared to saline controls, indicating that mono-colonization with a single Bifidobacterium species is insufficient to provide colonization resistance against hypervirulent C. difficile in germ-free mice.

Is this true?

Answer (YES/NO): NO